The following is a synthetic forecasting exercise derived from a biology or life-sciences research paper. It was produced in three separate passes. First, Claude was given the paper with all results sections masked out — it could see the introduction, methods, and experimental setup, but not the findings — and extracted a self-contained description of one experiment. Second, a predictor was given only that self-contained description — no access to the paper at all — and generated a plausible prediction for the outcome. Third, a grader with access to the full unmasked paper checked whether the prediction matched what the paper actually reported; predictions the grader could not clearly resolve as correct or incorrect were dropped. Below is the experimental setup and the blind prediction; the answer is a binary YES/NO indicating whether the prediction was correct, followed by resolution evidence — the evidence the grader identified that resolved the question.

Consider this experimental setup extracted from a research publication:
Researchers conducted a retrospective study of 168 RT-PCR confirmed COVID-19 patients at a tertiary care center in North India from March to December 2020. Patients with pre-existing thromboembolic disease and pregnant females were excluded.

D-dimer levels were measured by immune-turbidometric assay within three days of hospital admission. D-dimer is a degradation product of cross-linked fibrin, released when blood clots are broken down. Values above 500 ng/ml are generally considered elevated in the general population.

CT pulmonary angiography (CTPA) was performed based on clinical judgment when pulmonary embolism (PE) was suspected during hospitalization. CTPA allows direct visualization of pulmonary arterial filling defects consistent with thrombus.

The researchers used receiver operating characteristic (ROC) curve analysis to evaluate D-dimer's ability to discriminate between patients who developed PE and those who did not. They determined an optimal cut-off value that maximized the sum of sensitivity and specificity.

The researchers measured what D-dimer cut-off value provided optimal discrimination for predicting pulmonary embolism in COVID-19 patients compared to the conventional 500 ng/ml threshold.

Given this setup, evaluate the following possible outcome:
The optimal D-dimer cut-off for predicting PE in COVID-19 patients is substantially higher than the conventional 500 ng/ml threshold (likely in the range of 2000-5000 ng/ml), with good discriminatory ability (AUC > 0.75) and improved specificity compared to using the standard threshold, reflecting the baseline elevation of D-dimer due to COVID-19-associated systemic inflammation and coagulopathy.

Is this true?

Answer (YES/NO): NO